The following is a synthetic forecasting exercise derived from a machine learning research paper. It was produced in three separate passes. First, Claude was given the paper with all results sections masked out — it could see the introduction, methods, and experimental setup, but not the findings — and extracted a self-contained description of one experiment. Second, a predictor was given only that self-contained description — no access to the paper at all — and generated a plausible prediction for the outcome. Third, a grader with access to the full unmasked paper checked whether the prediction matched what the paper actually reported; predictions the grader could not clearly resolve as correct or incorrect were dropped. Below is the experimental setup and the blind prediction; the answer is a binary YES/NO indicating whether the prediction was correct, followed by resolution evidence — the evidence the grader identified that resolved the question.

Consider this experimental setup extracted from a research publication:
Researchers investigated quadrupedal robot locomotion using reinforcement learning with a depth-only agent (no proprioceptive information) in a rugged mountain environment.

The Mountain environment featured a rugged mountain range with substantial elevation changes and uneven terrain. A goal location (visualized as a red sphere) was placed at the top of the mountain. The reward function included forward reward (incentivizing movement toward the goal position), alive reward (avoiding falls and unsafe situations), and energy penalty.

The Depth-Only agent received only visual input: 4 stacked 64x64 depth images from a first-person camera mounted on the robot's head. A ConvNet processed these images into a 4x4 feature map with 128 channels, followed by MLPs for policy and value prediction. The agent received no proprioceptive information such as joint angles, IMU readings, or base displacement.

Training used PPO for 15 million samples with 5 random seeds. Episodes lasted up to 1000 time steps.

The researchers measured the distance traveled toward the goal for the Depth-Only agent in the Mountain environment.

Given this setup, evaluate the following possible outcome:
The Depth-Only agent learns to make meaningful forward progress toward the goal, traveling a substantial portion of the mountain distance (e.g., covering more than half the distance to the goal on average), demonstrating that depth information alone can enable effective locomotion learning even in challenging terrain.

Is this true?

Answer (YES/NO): NO